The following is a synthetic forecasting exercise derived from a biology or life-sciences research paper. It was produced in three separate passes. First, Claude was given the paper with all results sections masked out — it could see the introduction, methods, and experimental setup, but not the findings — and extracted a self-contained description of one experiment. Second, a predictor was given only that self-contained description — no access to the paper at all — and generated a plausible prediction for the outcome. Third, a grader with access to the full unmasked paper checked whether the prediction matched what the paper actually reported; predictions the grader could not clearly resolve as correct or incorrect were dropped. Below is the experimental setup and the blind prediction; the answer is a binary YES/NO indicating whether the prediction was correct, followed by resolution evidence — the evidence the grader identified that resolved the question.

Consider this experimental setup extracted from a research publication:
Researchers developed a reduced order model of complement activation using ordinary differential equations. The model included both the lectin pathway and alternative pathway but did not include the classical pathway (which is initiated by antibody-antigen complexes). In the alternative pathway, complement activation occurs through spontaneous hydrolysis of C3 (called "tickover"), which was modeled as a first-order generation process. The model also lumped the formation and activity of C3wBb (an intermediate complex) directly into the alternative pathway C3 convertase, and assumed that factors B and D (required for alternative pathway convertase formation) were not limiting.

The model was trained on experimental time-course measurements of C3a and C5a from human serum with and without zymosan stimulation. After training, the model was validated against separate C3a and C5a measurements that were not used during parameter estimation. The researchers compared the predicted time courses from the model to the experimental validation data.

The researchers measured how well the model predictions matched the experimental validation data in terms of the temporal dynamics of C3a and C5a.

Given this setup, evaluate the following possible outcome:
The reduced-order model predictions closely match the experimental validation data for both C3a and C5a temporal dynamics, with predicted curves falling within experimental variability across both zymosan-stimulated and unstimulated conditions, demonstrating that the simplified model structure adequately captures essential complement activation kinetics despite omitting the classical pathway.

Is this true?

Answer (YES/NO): NO